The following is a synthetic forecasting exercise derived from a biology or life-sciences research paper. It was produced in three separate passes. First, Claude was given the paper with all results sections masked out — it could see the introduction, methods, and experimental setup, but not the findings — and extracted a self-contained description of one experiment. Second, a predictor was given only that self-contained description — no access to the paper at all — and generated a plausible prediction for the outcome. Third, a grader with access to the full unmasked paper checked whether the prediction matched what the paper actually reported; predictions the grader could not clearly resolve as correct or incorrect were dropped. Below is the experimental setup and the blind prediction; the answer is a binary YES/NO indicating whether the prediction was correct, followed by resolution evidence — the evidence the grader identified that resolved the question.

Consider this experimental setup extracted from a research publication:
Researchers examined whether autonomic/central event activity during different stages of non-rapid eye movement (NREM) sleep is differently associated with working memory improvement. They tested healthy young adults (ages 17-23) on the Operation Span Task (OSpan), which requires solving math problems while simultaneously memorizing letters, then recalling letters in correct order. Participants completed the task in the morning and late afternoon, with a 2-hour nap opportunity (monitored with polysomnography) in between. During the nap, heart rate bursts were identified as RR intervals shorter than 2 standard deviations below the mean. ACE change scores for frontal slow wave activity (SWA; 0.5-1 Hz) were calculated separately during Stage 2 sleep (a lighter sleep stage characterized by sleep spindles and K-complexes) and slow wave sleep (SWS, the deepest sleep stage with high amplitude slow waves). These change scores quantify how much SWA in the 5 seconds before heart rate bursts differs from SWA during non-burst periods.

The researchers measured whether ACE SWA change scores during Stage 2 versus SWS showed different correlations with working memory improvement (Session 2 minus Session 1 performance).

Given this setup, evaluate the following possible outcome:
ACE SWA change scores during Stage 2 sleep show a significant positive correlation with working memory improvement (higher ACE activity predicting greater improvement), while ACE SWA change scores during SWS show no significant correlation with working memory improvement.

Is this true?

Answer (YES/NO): NO